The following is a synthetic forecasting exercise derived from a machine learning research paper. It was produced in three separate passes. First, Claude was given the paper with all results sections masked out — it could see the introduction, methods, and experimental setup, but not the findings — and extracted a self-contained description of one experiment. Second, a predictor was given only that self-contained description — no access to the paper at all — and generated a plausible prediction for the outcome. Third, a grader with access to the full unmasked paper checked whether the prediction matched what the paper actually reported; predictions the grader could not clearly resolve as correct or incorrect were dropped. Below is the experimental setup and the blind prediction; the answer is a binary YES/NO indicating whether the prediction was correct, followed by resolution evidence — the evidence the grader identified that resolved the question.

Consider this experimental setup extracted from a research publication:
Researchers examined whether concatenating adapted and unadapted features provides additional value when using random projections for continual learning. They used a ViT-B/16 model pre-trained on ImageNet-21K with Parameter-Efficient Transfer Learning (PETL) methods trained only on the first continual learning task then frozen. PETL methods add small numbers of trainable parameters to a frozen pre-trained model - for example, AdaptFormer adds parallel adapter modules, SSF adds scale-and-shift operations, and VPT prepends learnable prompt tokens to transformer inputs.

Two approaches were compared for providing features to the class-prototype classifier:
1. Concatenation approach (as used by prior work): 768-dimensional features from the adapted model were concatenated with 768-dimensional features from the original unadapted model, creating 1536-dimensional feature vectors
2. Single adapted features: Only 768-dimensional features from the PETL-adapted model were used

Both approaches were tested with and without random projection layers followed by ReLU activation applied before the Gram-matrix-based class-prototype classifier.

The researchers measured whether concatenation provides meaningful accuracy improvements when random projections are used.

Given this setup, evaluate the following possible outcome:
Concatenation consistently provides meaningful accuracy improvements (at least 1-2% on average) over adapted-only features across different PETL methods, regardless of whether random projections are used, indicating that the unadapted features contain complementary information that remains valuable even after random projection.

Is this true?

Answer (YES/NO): NO